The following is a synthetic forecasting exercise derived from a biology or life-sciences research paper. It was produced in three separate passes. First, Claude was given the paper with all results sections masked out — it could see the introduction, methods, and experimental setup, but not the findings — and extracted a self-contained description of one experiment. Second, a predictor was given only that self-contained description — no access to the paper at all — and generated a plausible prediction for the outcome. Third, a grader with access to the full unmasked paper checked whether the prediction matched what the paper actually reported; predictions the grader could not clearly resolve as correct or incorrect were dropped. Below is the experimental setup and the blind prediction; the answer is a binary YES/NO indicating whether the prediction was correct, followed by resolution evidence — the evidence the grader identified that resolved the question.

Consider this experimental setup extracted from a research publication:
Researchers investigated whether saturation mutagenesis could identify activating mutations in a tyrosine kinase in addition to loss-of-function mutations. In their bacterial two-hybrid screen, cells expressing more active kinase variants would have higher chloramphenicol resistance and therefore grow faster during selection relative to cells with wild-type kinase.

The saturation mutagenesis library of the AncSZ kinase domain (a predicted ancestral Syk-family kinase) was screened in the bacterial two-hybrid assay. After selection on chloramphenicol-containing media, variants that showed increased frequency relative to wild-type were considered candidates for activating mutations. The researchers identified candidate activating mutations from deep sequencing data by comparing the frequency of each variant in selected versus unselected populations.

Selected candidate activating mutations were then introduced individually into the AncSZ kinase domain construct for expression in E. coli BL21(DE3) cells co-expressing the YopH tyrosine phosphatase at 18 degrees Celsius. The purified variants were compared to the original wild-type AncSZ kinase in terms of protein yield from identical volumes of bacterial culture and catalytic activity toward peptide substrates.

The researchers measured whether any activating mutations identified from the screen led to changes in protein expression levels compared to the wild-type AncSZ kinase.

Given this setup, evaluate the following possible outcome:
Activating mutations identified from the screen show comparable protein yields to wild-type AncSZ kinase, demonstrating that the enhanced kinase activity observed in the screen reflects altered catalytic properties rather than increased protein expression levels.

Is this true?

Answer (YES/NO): NO